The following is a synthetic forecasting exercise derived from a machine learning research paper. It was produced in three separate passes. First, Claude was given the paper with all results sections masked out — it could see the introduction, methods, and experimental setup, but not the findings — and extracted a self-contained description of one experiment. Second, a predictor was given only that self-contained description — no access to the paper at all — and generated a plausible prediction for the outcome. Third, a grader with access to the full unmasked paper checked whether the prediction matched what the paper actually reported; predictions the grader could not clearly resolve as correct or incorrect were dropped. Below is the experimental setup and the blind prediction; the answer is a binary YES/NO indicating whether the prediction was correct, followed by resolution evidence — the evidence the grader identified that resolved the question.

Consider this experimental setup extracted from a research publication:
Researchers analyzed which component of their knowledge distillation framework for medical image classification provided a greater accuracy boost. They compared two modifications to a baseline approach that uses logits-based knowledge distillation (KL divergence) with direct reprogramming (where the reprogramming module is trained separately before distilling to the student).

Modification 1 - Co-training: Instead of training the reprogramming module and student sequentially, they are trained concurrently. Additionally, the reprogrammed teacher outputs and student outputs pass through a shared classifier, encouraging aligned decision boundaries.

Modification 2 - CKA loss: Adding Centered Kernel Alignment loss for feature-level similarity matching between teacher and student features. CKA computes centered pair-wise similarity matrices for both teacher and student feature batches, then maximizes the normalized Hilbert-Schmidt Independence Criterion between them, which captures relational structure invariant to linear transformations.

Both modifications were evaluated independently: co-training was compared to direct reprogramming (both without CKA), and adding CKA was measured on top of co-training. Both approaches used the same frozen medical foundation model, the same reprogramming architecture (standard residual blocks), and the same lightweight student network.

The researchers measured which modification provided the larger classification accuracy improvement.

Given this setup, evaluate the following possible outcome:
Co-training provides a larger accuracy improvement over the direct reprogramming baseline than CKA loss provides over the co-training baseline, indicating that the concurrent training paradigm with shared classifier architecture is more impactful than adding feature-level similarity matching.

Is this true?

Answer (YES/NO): NO